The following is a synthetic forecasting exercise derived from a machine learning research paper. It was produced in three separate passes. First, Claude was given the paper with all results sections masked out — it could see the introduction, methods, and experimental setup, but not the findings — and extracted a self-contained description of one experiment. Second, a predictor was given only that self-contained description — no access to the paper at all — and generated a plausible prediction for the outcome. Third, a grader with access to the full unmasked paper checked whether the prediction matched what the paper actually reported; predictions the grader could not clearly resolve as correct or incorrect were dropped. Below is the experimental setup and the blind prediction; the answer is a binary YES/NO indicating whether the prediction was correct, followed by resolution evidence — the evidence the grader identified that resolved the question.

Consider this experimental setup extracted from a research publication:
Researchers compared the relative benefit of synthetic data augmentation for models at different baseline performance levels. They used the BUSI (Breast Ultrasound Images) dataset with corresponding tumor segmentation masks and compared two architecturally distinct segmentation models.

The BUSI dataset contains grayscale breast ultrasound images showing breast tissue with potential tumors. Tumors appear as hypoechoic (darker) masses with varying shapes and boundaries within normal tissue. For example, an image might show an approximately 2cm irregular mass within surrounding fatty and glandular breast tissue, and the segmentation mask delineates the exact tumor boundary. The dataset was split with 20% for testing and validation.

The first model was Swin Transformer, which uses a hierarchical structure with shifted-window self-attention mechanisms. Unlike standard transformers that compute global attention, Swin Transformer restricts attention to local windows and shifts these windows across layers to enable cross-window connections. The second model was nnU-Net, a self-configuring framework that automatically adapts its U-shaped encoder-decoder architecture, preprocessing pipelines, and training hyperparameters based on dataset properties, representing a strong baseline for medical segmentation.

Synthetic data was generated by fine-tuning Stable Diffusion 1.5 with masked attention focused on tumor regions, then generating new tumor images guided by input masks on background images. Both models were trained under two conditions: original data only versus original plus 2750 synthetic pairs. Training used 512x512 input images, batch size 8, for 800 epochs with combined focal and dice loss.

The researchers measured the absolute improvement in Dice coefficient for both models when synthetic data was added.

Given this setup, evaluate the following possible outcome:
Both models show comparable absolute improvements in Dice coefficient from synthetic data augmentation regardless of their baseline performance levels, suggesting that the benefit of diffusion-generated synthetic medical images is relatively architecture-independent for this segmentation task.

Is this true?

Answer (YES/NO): NO